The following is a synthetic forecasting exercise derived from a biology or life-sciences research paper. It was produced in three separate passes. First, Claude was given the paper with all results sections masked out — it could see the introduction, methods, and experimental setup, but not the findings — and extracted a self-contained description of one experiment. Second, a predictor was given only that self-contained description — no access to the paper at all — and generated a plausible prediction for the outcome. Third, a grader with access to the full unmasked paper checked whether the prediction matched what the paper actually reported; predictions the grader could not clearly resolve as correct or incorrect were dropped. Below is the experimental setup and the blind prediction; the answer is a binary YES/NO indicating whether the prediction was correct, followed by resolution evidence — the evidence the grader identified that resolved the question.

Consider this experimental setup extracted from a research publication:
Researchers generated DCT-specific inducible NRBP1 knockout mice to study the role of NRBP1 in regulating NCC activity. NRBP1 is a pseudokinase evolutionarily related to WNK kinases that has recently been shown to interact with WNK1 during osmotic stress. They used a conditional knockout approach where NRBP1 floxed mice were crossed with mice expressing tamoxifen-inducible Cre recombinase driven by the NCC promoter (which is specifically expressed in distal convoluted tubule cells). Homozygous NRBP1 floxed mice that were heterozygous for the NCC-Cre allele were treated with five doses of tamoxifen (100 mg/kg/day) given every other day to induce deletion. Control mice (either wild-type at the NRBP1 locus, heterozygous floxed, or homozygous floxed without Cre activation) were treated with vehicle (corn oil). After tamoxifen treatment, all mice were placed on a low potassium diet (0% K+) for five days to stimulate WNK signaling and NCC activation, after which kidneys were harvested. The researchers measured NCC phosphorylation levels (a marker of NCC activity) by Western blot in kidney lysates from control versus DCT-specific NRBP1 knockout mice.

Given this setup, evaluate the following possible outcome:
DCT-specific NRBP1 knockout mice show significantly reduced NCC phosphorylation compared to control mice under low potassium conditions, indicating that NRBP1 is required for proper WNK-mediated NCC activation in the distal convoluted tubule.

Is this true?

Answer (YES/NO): YES